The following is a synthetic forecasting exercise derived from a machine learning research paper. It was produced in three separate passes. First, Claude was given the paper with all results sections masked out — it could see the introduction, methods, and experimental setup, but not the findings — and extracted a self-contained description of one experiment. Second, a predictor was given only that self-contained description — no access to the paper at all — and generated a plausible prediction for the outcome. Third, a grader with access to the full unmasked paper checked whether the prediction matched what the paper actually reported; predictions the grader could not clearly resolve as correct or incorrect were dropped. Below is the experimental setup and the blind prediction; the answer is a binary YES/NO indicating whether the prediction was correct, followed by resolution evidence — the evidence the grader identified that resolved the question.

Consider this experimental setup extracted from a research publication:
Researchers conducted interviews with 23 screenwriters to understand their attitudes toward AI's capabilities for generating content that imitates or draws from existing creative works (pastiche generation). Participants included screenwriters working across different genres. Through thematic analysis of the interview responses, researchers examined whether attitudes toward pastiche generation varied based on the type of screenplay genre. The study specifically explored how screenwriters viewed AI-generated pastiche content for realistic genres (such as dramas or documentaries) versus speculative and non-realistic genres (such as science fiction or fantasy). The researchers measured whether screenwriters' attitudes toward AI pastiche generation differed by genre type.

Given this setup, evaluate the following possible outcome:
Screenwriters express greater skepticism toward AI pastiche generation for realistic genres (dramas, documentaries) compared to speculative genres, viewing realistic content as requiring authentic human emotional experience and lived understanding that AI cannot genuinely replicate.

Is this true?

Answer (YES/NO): NO